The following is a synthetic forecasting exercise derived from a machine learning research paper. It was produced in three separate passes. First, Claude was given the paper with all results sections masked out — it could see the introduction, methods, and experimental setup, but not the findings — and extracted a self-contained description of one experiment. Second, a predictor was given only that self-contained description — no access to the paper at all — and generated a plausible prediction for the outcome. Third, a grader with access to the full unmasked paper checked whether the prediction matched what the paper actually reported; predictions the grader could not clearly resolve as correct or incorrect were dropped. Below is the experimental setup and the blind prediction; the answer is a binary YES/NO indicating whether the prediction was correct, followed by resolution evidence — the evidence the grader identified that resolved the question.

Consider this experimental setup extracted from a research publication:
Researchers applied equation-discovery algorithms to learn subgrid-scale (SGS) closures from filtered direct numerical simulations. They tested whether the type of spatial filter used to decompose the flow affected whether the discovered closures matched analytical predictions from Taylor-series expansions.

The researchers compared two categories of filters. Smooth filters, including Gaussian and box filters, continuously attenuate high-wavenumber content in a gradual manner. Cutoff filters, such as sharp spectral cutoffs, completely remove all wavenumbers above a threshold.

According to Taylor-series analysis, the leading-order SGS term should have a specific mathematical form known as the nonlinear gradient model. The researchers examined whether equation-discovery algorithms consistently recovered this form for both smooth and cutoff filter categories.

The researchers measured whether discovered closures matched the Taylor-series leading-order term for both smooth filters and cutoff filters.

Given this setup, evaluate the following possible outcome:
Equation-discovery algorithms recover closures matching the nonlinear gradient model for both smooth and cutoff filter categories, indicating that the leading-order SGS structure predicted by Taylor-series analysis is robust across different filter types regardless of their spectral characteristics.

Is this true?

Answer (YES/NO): NO